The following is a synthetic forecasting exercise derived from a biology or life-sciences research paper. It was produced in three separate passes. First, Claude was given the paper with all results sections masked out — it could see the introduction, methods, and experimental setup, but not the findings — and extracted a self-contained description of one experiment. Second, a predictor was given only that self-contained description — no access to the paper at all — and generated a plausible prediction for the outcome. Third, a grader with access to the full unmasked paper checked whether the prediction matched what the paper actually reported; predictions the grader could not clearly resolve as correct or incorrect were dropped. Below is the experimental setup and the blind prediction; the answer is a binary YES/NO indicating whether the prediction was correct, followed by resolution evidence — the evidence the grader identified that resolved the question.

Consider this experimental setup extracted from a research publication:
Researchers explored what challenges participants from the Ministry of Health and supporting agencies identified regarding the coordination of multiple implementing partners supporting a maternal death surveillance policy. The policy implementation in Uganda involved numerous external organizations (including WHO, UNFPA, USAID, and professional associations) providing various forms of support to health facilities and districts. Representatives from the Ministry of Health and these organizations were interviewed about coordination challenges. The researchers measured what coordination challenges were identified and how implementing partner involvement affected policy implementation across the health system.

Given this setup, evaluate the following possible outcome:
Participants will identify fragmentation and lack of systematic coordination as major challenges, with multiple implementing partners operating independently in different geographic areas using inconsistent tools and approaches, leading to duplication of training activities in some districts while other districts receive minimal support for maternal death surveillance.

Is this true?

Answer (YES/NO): NO